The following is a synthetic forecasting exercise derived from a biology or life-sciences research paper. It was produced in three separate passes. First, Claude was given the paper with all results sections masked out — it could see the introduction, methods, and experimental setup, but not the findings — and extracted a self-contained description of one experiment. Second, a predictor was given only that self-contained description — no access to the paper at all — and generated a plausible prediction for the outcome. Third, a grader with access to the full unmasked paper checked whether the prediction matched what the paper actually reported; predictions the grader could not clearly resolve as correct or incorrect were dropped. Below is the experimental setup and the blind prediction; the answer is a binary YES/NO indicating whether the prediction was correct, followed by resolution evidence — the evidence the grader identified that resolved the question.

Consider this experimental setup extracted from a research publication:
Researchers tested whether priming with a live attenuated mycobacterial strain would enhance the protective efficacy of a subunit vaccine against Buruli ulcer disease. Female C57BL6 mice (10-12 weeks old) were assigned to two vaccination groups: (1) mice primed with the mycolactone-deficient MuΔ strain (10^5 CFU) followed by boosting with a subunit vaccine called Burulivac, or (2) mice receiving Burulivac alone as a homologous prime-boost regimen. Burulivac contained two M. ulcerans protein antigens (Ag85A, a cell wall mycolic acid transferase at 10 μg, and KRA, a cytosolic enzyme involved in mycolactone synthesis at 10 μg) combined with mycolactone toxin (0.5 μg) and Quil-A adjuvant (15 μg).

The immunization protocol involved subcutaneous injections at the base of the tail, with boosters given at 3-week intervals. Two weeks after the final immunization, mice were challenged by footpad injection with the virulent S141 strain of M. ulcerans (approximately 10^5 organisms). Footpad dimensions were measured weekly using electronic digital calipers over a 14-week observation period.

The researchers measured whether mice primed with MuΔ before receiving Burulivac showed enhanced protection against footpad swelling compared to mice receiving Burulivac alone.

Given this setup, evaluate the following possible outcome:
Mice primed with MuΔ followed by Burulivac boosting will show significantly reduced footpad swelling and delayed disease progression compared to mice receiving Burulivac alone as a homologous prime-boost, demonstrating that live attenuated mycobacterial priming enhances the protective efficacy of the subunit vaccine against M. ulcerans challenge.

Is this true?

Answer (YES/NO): NO